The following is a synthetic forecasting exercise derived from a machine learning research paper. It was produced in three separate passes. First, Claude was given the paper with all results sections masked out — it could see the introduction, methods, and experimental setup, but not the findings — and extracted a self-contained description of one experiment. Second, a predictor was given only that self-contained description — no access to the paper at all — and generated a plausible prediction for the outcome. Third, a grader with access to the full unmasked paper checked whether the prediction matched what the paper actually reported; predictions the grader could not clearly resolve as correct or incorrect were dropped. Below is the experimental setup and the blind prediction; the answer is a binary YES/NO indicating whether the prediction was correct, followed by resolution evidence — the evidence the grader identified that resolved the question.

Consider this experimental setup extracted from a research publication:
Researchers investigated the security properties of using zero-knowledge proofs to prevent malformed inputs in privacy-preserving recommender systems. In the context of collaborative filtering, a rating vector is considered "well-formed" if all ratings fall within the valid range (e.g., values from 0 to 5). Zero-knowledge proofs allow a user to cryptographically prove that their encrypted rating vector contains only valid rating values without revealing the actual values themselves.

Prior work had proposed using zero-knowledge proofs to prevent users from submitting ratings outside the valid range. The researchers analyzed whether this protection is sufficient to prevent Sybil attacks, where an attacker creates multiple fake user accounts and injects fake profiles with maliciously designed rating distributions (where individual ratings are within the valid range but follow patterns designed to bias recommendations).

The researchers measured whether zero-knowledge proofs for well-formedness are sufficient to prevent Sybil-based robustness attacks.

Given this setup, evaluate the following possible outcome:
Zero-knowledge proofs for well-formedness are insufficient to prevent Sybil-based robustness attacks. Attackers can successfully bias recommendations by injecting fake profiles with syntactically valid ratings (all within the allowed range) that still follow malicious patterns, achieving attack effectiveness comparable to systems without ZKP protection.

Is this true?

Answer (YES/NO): YES